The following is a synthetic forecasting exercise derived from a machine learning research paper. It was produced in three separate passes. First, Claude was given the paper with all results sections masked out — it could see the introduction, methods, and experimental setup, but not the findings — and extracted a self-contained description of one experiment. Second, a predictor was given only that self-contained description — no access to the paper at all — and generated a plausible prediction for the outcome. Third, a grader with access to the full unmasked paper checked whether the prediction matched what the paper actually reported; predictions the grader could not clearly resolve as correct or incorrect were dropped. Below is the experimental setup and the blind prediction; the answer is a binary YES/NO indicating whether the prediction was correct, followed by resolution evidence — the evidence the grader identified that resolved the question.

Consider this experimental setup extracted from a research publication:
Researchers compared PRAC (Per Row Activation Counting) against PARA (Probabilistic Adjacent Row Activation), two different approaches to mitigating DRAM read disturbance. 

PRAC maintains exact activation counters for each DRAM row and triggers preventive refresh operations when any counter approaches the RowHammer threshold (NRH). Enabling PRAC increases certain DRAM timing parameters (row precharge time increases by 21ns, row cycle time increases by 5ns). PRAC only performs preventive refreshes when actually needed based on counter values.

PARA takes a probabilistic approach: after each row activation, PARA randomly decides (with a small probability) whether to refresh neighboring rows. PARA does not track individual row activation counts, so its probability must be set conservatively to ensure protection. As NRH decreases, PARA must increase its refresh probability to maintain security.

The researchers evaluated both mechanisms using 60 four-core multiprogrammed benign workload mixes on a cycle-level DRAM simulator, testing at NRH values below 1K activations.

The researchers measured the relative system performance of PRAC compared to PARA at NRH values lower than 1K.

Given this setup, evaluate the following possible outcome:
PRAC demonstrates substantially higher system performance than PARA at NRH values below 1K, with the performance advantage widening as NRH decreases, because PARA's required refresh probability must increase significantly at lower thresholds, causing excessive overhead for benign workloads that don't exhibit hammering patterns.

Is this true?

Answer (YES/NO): YES